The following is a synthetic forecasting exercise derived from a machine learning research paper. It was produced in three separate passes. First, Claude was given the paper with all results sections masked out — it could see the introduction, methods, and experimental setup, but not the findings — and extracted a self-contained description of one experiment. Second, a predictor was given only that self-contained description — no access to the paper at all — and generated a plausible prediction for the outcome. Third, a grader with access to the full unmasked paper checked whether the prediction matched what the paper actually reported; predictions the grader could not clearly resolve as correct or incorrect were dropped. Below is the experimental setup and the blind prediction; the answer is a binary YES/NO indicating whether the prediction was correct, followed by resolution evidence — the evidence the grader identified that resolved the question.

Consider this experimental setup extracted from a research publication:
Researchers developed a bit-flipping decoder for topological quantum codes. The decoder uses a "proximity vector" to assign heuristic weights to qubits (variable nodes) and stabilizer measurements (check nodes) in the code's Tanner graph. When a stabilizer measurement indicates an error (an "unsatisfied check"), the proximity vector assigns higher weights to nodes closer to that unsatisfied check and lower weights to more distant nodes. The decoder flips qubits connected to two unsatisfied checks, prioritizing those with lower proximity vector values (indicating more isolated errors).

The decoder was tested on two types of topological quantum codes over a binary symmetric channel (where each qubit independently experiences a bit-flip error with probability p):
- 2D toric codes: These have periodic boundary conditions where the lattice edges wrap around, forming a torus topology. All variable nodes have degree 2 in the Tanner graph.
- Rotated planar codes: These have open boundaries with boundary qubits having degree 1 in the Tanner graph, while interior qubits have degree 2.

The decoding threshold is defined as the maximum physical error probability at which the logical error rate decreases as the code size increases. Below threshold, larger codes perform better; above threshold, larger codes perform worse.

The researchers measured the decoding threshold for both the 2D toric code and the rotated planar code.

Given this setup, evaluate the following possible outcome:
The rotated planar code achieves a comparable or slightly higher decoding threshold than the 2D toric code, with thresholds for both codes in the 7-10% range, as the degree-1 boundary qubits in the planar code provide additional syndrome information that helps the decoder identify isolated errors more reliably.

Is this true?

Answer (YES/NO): NO